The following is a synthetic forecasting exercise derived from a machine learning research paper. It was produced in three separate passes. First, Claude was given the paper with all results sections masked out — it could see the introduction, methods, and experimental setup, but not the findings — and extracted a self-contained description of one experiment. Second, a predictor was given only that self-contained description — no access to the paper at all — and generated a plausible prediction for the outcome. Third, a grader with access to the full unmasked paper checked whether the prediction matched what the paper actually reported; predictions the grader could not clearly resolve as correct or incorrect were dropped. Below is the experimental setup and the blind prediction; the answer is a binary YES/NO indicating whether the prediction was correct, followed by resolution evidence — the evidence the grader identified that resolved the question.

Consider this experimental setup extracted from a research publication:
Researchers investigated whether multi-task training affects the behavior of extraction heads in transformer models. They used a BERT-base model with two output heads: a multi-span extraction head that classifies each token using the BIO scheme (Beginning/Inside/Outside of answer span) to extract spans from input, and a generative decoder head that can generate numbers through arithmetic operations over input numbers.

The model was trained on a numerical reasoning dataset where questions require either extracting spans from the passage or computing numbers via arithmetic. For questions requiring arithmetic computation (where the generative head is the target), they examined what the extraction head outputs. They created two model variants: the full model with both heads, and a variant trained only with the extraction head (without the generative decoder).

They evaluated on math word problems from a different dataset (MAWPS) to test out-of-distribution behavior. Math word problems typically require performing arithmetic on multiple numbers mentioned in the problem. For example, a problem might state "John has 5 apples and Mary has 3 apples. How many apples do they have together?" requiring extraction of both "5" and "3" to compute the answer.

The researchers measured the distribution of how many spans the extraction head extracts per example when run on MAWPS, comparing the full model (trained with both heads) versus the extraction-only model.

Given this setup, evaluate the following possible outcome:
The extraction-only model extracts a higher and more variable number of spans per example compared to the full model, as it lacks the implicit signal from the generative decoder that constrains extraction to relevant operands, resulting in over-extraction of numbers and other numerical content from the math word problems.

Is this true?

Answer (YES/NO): NO